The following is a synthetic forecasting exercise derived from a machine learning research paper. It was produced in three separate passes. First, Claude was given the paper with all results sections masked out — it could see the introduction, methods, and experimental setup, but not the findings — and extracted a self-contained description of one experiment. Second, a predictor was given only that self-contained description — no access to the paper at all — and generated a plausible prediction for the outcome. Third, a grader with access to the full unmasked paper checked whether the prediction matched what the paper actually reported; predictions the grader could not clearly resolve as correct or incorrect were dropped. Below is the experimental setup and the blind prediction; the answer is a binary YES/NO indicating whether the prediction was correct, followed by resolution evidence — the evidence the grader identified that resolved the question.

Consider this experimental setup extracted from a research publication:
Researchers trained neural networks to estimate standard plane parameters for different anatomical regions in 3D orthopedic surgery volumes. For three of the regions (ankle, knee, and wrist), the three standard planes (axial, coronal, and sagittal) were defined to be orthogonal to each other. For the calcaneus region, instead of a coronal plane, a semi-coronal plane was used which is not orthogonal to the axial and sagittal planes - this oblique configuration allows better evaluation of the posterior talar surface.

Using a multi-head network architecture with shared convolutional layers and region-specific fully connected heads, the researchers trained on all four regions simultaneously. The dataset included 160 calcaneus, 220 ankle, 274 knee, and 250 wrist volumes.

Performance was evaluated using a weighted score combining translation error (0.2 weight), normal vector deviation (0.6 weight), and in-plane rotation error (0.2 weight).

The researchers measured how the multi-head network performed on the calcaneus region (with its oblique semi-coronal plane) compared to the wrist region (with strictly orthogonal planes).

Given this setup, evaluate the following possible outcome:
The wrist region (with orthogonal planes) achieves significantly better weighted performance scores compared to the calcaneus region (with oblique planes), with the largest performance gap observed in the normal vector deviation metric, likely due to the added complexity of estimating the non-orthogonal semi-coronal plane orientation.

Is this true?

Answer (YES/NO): NO